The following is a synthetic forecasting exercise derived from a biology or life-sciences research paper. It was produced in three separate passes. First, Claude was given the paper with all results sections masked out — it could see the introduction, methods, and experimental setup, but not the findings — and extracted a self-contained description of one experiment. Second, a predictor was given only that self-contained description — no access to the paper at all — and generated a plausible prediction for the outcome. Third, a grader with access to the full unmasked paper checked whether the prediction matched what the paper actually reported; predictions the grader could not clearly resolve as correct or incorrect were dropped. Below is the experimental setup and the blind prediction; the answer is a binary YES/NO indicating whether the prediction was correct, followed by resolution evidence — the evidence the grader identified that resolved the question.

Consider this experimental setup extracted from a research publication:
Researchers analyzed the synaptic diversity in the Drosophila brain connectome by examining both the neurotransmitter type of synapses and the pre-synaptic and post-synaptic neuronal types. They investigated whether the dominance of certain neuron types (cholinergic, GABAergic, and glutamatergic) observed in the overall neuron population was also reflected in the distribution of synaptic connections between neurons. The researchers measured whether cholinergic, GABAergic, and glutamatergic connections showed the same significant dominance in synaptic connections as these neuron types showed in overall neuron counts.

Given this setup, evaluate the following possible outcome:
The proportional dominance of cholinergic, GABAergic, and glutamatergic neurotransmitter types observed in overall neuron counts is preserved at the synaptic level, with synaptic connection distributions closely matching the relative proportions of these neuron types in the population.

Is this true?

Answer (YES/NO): YES